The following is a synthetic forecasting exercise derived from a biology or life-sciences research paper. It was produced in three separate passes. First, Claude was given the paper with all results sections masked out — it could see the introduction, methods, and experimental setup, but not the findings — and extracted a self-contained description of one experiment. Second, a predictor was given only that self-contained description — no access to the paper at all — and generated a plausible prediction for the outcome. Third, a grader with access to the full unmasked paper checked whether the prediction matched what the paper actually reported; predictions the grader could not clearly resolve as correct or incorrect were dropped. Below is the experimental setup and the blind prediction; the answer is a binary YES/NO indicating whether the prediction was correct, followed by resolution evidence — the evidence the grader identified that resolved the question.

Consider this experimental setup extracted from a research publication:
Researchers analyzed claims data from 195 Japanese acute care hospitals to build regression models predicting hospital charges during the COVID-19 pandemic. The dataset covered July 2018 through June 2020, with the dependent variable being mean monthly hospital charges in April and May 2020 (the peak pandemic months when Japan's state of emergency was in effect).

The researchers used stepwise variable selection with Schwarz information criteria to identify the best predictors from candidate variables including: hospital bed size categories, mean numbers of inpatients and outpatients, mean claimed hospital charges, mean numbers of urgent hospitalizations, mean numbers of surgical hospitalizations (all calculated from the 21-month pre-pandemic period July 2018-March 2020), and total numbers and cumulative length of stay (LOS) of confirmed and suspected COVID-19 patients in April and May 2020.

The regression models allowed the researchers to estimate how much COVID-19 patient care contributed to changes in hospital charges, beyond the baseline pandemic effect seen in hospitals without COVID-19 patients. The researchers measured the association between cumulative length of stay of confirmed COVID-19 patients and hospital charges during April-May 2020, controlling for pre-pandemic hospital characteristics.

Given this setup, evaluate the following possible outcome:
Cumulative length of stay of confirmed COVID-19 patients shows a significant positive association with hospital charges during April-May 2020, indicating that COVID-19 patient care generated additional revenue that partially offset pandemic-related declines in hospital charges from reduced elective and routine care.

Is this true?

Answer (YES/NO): NO